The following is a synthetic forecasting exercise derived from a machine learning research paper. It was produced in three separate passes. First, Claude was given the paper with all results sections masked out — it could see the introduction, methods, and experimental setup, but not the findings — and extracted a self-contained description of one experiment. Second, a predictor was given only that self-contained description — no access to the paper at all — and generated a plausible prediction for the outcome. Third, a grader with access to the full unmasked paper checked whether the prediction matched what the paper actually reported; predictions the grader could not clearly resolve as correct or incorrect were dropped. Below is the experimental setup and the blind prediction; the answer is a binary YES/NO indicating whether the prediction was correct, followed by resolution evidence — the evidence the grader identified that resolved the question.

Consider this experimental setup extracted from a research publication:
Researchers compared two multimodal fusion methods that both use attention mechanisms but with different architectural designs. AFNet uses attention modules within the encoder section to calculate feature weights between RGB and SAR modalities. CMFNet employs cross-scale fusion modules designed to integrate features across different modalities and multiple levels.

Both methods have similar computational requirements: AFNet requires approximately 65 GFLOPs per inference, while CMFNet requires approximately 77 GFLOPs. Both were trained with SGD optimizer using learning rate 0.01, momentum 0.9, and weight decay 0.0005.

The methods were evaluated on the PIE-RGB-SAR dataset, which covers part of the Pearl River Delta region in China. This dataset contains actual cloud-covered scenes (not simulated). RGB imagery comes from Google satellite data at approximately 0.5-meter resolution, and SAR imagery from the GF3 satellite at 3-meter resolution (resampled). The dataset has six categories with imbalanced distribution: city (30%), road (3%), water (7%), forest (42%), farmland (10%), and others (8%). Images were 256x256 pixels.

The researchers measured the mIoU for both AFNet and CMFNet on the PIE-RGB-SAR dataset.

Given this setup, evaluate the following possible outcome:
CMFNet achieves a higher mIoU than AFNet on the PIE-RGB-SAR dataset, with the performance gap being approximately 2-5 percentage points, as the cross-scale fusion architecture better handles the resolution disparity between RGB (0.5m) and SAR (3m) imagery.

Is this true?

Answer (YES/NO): NO